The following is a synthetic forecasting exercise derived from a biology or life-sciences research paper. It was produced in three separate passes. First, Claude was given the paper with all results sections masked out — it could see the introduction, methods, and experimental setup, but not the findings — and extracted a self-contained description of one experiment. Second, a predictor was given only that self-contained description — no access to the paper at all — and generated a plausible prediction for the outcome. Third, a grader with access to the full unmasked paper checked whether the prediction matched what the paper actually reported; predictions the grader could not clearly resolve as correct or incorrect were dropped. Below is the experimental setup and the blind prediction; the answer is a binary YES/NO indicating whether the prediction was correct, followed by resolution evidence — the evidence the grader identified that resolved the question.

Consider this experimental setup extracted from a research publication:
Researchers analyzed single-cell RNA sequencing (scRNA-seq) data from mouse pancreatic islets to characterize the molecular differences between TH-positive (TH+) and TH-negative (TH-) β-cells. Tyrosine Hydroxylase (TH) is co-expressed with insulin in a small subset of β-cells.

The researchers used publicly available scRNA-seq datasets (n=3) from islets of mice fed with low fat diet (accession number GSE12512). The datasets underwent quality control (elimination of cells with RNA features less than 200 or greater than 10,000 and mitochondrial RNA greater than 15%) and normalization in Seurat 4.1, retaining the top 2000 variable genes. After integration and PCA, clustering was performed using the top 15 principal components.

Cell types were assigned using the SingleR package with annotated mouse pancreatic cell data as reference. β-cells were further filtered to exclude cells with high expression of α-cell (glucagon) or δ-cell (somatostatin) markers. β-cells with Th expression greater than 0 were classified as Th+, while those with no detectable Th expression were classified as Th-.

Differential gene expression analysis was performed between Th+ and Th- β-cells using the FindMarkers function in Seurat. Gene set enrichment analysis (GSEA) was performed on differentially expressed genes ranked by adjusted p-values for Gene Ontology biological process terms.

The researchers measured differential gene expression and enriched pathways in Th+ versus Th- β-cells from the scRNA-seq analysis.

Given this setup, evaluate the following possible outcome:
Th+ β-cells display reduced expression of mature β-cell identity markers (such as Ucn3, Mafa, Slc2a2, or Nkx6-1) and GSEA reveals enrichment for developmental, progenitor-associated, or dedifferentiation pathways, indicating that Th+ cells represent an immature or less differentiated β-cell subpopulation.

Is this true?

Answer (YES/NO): NO